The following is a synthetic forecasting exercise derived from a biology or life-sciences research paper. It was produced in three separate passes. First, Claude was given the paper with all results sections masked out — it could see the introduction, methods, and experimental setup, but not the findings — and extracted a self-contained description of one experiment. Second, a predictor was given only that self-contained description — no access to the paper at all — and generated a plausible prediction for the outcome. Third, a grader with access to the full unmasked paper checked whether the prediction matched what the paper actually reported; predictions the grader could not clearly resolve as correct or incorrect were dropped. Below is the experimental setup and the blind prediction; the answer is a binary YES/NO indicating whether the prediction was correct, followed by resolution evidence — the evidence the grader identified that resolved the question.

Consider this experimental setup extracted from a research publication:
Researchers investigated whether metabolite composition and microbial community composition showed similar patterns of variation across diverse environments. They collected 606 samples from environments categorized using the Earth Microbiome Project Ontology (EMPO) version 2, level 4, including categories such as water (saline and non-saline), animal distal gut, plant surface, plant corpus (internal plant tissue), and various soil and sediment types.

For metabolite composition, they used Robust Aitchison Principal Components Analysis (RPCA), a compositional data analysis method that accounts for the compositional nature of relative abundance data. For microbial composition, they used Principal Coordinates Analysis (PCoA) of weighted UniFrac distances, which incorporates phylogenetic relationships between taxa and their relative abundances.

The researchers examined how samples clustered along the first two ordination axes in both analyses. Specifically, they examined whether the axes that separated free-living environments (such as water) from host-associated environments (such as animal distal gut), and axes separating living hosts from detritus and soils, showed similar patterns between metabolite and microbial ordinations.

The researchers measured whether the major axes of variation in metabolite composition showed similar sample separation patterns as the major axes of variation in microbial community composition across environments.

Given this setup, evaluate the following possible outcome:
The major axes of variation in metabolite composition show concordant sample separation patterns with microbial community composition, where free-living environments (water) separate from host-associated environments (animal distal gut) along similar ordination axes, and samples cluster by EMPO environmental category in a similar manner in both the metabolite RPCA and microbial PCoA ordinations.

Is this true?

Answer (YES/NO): YES